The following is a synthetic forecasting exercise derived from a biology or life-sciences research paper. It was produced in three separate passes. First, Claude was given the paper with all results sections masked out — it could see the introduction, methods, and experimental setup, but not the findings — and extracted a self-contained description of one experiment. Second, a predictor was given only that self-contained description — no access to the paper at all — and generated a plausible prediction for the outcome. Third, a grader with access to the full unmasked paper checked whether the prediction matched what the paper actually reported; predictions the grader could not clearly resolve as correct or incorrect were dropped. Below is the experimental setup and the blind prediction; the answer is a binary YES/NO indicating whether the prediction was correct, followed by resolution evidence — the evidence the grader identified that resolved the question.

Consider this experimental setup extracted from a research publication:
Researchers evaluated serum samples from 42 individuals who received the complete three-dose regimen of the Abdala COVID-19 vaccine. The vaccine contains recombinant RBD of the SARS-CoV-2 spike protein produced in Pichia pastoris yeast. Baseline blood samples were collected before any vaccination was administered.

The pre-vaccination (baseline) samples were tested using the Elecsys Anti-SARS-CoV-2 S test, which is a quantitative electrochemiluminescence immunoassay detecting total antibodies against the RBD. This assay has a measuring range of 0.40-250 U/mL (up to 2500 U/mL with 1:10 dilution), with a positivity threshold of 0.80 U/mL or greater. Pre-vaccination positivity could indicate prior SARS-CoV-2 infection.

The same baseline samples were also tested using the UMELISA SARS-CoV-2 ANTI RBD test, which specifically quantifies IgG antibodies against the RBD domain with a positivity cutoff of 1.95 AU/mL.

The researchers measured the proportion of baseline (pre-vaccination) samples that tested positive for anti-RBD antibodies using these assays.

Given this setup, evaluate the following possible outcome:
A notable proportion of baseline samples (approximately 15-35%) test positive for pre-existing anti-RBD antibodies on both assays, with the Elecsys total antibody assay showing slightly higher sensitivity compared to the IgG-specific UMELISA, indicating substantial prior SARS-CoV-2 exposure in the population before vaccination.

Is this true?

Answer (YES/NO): NO